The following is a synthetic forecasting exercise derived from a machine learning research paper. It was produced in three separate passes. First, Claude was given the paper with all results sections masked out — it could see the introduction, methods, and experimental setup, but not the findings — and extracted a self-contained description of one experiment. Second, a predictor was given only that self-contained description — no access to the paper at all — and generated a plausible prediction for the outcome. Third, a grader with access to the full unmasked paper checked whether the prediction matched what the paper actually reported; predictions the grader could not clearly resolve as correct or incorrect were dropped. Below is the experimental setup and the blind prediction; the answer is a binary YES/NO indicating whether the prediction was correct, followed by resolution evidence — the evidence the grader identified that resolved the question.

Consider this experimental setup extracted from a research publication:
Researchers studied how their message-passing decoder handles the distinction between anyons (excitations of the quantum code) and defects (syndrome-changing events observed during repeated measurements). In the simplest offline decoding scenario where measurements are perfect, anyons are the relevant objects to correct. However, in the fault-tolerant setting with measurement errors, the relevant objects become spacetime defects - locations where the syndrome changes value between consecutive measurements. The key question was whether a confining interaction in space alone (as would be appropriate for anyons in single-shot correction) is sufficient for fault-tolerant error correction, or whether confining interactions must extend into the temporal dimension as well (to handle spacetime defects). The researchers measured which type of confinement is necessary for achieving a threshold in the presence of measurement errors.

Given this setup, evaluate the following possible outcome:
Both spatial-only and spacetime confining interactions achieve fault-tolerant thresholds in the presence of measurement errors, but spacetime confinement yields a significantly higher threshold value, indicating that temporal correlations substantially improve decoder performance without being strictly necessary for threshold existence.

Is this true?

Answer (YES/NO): NO